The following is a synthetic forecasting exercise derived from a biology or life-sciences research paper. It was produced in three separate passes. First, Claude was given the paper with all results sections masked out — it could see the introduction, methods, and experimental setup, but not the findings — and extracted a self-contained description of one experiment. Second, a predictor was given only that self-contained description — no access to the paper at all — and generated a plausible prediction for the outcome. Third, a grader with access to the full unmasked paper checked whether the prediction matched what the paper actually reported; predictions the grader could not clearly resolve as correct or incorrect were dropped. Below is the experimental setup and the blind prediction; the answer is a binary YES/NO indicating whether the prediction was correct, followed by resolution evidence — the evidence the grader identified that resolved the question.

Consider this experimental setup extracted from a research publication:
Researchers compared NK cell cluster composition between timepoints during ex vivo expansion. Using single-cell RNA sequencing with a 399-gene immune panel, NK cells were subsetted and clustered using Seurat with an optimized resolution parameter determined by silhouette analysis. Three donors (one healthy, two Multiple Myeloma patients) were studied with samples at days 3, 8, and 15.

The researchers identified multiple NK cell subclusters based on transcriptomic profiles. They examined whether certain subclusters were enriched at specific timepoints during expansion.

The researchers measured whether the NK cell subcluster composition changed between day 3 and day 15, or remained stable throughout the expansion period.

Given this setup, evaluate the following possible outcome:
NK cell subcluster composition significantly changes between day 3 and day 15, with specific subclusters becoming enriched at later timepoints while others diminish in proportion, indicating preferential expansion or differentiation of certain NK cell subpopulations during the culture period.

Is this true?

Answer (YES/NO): YES